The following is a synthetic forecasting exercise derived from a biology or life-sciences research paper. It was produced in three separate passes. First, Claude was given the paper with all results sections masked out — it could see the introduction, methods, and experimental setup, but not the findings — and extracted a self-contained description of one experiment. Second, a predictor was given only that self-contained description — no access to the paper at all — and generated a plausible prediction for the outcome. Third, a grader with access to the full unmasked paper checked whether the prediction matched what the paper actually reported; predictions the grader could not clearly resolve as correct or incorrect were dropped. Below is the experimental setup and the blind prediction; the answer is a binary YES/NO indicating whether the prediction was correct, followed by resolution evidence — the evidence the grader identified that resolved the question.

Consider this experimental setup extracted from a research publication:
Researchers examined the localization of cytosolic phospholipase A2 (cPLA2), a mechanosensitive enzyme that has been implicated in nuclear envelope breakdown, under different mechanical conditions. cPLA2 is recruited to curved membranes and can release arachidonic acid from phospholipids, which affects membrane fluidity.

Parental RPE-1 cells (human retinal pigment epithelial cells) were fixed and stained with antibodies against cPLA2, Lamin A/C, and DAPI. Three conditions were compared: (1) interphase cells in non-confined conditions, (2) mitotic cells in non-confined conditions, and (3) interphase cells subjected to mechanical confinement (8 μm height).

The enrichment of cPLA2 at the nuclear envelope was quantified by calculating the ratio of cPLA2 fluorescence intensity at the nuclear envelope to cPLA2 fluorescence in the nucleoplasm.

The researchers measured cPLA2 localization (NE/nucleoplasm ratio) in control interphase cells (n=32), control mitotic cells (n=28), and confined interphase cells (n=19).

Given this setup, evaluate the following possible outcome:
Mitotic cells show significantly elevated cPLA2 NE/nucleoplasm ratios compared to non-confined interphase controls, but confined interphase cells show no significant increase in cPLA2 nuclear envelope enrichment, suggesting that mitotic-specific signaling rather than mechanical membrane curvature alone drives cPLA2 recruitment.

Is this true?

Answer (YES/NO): NO